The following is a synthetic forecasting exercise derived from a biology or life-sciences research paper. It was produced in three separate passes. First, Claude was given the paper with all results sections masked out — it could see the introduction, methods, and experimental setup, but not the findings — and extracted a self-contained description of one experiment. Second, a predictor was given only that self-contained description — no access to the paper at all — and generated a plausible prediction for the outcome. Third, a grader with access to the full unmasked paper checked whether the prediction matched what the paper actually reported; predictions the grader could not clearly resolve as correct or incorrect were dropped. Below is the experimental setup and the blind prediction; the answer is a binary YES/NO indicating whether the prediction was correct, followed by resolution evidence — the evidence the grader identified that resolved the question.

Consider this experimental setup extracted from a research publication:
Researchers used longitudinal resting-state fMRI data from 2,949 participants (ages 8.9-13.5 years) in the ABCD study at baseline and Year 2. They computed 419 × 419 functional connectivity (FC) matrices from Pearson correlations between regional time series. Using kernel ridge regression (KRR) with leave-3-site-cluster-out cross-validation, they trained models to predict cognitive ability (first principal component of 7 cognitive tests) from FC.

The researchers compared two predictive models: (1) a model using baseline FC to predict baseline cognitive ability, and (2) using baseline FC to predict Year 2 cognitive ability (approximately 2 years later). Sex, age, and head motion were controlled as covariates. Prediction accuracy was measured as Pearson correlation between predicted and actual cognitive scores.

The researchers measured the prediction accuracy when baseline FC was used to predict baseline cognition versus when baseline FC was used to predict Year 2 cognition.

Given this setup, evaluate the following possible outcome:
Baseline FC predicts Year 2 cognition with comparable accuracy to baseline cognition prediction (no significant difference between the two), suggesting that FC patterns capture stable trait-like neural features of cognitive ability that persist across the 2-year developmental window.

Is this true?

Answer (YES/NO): NO